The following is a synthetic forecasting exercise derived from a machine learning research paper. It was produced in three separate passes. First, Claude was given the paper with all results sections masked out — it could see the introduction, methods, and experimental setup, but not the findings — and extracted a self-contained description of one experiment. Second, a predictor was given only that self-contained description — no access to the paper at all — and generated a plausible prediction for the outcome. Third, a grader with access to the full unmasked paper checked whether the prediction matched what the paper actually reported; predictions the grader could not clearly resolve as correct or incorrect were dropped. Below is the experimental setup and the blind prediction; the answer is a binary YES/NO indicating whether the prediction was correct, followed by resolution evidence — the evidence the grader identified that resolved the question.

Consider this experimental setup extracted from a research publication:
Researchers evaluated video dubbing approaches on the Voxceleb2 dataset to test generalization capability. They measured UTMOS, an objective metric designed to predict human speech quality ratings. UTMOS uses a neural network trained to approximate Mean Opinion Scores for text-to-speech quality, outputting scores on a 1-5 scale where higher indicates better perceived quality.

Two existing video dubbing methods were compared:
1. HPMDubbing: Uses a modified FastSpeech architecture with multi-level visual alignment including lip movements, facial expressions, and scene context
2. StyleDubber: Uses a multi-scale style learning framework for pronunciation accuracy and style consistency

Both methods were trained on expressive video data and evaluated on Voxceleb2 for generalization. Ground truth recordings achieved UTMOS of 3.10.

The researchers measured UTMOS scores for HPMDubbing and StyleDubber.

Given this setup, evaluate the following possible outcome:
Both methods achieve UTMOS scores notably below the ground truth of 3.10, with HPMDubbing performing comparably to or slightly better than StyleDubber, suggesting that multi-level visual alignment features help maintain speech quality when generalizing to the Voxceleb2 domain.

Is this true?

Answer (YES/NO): YES